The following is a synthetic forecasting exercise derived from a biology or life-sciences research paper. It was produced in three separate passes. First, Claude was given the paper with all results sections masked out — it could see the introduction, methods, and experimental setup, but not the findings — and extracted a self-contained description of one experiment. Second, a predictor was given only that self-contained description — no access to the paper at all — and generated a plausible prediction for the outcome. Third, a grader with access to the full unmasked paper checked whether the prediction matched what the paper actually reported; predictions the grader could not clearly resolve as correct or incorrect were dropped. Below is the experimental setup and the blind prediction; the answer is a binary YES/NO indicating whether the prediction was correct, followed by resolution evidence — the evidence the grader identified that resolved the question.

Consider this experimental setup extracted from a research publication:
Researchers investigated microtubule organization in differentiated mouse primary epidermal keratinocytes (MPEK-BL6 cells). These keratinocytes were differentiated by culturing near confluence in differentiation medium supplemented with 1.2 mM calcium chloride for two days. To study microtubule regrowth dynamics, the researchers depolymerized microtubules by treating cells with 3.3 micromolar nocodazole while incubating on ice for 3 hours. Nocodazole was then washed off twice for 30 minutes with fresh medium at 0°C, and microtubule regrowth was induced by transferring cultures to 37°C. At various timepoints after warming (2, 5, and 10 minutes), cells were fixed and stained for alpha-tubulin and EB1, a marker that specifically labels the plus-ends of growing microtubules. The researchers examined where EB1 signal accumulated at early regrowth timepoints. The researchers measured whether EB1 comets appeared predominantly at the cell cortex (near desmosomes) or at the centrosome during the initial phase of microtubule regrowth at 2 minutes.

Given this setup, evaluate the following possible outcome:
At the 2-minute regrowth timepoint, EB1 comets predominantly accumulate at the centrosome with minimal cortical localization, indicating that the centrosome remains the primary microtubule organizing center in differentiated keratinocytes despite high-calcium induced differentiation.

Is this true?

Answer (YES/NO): YES